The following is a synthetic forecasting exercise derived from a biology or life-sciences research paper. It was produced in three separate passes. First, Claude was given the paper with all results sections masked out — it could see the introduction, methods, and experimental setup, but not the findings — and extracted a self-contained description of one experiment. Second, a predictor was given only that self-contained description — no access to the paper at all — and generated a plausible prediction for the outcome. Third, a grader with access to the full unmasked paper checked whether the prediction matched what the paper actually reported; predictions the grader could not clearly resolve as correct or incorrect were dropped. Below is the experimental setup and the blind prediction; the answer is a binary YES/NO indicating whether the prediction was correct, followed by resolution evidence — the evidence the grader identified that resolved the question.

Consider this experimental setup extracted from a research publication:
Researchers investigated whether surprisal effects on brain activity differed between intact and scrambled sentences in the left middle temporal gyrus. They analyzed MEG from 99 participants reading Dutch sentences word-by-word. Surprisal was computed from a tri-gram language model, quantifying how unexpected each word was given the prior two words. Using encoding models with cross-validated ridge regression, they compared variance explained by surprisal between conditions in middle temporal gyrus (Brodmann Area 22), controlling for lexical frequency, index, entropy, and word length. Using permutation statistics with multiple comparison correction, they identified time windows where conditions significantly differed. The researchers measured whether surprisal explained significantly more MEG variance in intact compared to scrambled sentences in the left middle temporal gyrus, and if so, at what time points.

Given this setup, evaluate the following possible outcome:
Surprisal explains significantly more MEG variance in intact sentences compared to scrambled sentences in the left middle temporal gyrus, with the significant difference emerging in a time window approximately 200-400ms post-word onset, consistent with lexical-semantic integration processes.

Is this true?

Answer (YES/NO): NO